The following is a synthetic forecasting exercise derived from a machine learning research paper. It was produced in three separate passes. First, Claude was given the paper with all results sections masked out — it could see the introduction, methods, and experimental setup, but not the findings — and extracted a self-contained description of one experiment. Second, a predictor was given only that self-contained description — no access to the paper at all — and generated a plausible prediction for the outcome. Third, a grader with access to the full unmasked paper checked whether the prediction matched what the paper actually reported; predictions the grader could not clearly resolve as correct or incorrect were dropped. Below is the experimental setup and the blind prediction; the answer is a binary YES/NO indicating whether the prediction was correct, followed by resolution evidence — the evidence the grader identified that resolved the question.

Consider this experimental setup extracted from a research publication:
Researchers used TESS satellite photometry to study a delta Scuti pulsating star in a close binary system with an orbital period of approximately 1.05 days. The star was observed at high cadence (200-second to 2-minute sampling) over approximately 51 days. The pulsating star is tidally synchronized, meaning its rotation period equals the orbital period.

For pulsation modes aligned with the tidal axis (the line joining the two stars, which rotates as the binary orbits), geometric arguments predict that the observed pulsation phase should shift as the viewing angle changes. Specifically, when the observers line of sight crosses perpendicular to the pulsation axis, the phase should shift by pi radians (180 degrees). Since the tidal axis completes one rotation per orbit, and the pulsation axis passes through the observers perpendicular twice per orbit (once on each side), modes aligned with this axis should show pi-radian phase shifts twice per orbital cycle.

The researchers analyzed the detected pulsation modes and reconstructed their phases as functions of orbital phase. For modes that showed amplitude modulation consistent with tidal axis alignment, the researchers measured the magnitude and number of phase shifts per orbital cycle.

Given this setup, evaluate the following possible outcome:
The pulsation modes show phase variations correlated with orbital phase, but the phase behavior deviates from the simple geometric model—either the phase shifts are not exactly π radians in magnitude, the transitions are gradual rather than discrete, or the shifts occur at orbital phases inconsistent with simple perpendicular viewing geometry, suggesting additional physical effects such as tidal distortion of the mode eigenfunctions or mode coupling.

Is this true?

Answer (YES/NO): NO